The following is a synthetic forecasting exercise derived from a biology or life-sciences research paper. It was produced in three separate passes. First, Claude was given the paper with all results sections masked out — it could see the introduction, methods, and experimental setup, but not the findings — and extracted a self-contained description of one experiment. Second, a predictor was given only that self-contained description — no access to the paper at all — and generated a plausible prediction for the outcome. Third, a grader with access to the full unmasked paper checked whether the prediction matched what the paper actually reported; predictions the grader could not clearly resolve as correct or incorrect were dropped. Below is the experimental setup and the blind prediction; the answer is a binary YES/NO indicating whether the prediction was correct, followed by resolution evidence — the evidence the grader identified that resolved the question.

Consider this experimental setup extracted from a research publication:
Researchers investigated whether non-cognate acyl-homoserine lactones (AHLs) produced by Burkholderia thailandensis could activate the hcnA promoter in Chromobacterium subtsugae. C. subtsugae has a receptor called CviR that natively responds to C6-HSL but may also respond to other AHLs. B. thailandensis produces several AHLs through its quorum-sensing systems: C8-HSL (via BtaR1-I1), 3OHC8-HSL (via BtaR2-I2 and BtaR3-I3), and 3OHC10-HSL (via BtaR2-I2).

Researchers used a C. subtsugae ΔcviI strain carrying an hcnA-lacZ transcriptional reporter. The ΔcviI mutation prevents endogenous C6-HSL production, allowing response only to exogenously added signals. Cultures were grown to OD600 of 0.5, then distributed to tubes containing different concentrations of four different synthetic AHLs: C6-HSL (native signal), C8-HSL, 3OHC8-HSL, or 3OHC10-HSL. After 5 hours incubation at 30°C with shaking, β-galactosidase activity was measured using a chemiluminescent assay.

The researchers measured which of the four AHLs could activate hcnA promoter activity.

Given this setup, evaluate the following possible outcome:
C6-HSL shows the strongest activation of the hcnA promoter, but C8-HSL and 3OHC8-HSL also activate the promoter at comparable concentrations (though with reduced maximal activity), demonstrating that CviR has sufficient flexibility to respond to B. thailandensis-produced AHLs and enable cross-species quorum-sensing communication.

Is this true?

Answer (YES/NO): NO